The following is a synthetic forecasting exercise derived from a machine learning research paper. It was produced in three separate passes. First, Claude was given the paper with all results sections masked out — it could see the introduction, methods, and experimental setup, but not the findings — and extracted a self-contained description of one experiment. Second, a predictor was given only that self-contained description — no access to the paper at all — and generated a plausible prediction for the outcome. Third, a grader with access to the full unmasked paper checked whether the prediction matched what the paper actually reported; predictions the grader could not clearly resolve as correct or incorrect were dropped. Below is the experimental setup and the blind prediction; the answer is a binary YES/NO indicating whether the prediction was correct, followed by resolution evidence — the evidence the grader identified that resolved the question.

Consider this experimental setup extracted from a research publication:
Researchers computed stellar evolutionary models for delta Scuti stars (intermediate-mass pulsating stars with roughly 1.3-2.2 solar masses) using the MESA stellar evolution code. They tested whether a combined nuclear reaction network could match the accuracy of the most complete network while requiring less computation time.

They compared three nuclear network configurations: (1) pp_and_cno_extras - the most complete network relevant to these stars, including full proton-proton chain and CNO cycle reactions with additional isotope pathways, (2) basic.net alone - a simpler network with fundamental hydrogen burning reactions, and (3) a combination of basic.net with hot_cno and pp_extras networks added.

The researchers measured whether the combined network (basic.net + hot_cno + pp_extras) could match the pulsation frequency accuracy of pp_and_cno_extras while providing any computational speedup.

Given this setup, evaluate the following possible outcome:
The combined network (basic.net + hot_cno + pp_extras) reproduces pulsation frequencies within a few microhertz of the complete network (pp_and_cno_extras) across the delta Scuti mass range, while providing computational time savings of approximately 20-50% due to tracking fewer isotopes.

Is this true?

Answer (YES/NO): NO